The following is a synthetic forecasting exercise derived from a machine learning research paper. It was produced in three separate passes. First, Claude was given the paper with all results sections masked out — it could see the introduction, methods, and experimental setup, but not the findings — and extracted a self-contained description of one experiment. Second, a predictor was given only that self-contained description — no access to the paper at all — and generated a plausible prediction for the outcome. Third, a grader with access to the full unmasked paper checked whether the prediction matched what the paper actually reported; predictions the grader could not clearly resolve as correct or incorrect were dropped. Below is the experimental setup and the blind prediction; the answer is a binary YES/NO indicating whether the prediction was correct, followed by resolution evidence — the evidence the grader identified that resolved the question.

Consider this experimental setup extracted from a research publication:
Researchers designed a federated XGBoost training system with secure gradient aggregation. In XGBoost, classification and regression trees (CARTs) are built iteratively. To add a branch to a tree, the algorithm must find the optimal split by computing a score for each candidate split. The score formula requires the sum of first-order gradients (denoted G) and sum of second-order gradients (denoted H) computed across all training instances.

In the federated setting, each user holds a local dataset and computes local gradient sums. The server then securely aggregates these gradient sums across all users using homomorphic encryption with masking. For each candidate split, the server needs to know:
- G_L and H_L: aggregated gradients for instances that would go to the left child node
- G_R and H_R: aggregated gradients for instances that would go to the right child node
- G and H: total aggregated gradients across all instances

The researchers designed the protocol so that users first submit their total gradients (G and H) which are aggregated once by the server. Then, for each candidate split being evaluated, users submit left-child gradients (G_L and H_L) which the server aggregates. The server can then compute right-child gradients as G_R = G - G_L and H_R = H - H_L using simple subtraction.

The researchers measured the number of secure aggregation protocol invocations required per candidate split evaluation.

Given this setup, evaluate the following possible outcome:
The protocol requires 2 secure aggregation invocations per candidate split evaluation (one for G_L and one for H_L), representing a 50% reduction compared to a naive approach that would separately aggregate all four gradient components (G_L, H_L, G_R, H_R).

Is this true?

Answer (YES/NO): YES